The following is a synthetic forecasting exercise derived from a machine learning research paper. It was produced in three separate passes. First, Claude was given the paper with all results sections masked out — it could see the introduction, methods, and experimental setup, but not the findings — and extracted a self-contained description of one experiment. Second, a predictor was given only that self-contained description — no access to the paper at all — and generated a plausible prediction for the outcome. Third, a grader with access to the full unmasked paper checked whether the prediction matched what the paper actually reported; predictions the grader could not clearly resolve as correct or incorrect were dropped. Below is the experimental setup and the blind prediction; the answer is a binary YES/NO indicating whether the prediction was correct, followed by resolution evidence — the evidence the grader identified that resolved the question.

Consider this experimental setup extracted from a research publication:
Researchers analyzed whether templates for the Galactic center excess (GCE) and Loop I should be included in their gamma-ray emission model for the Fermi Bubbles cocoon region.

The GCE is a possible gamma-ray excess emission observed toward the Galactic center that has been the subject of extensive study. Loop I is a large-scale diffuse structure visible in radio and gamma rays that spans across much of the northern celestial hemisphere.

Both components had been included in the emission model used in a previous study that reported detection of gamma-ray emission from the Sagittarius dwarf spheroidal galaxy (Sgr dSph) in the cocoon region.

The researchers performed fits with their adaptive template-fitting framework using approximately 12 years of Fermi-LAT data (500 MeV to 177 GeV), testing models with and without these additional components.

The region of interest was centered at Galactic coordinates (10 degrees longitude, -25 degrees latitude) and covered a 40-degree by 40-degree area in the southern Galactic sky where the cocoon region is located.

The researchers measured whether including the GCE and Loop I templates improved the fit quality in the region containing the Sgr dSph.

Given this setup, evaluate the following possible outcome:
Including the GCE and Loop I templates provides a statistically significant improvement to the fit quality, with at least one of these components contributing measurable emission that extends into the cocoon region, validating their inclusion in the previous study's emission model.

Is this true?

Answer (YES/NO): NO